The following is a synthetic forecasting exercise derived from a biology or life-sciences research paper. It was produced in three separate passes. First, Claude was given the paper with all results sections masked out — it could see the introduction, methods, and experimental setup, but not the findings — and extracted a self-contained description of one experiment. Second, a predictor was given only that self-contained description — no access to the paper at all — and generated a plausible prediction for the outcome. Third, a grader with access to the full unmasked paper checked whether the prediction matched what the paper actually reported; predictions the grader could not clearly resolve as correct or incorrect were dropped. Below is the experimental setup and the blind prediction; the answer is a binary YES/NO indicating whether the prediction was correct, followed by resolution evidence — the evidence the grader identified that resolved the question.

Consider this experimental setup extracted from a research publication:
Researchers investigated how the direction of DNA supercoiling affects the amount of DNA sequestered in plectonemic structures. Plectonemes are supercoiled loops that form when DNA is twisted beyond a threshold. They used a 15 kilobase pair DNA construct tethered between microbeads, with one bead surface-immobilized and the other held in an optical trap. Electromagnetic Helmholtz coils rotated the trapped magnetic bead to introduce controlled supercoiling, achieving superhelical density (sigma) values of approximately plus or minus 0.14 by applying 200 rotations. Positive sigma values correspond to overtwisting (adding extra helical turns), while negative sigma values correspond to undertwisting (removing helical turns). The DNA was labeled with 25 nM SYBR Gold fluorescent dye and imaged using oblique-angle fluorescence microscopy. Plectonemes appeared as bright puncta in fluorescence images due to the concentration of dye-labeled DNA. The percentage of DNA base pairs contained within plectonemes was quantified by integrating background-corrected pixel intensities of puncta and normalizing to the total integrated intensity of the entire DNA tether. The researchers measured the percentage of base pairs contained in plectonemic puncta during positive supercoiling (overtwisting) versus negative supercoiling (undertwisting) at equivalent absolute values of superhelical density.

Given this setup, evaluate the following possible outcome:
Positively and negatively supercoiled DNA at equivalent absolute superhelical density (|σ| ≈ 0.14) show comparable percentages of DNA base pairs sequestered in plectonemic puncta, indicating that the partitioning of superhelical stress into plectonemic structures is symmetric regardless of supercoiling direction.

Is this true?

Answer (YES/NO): NO